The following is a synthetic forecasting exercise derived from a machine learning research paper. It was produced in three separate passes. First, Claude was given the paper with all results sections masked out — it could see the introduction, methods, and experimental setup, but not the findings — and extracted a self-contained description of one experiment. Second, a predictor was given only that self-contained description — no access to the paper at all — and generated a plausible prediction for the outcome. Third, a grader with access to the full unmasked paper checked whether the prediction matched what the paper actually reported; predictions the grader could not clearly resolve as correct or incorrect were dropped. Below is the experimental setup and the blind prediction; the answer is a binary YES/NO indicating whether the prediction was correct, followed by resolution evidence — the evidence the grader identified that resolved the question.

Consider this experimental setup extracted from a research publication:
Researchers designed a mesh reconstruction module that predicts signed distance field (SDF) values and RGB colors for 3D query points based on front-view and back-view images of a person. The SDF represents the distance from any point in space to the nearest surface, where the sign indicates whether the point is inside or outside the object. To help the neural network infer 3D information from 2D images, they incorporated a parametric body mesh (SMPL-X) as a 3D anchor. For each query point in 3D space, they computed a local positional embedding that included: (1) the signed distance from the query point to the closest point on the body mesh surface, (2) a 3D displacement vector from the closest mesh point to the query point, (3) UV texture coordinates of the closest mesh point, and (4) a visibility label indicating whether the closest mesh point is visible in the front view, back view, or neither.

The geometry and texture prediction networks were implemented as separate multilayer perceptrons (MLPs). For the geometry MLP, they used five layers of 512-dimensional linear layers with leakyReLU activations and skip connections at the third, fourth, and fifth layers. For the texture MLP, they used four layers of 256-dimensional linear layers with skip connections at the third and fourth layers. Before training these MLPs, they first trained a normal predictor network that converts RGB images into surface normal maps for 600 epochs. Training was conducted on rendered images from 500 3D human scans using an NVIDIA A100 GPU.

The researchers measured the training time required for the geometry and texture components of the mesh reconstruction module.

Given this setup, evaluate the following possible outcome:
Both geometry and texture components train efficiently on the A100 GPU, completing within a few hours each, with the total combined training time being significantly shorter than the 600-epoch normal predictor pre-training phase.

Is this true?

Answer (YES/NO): NO